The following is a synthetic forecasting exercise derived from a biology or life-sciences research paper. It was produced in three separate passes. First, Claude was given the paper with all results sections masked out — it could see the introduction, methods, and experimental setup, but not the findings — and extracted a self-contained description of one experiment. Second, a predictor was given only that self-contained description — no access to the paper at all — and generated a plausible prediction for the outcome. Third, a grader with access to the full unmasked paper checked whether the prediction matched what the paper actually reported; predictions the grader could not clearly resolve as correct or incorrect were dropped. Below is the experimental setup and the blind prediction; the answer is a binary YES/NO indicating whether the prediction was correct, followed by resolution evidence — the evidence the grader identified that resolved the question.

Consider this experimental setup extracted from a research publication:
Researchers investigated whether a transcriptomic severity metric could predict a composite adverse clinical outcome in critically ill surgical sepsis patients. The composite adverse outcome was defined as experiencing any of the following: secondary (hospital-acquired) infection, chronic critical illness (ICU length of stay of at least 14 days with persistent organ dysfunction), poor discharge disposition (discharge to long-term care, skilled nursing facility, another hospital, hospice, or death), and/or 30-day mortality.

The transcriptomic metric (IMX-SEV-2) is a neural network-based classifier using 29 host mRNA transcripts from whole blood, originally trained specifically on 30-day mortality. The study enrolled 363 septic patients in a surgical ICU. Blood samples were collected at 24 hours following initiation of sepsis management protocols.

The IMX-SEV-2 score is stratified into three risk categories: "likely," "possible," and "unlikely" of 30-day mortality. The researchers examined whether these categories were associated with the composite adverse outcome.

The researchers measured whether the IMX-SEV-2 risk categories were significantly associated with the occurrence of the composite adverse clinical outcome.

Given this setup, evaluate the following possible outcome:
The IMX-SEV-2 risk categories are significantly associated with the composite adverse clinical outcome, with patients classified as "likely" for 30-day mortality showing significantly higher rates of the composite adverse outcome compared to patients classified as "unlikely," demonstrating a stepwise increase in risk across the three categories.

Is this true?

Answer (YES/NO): YES